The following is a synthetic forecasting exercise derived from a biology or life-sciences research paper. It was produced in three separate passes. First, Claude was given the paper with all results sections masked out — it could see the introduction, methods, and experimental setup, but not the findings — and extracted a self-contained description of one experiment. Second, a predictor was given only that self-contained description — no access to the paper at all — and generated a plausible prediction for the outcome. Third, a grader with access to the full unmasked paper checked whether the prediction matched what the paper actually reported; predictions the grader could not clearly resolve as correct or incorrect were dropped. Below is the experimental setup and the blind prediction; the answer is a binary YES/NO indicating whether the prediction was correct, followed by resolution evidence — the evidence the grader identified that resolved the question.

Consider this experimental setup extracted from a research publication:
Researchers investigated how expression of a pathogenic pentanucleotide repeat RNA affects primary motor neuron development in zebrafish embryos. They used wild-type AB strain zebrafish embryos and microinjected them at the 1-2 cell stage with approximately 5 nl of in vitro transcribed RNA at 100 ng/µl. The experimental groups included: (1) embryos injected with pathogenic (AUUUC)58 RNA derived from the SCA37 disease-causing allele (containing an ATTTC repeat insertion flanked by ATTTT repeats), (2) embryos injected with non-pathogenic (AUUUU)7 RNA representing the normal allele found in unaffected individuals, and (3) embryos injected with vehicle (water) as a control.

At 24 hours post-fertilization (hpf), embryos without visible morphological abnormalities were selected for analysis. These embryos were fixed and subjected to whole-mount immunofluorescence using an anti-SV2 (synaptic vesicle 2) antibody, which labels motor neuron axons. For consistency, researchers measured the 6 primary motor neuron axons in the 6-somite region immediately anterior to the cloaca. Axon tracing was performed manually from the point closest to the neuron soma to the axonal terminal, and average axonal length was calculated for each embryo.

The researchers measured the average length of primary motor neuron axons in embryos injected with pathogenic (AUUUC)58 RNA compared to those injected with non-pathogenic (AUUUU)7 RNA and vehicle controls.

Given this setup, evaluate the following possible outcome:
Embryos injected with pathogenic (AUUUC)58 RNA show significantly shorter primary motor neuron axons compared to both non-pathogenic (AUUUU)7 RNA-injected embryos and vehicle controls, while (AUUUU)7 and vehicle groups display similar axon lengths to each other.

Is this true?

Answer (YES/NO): YES